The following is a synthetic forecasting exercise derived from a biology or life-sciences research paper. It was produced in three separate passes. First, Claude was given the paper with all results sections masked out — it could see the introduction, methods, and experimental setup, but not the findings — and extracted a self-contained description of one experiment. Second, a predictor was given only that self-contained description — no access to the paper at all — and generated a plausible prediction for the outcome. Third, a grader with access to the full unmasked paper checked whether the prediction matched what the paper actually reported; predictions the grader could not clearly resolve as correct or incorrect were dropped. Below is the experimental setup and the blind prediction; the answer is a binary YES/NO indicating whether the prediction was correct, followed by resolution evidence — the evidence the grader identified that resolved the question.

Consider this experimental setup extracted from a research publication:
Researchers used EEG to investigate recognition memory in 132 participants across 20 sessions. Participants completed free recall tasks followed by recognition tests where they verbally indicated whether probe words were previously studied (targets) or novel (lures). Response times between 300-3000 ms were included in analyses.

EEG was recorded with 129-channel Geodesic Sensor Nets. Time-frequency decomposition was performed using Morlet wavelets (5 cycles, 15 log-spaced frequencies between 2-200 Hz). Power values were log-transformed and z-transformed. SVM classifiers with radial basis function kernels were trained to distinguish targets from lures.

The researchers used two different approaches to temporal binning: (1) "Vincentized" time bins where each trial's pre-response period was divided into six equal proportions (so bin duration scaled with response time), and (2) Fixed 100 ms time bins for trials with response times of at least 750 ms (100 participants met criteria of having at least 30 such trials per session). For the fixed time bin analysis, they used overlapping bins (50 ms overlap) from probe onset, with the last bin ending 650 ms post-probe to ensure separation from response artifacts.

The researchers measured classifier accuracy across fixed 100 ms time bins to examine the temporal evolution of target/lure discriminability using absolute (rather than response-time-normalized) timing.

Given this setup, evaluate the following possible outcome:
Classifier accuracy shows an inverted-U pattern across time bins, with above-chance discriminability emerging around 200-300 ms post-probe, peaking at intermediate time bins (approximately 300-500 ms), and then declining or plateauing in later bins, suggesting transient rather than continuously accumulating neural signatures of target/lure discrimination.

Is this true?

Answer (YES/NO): NO